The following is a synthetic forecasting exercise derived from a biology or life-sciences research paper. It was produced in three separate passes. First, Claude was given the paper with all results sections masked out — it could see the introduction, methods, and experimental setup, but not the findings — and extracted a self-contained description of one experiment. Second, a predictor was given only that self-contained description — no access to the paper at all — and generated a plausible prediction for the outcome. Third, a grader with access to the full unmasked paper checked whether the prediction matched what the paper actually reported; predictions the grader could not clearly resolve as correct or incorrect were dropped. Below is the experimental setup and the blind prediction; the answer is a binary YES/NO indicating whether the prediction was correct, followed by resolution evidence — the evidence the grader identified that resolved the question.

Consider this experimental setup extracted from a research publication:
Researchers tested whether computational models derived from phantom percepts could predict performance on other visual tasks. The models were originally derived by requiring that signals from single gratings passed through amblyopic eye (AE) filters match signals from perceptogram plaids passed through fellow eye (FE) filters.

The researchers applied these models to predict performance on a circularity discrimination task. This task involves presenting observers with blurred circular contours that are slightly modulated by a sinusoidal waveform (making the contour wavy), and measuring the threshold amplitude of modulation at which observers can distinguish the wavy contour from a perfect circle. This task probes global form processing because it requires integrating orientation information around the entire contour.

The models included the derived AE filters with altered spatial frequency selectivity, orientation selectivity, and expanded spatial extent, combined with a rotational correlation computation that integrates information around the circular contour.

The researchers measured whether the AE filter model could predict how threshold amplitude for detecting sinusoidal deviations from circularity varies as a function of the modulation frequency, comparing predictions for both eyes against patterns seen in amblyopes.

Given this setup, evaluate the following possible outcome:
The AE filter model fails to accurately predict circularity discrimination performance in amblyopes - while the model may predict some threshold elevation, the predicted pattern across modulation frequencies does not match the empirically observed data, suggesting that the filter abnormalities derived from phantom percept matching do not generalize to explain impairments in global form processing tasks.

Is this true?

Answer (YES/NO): NO